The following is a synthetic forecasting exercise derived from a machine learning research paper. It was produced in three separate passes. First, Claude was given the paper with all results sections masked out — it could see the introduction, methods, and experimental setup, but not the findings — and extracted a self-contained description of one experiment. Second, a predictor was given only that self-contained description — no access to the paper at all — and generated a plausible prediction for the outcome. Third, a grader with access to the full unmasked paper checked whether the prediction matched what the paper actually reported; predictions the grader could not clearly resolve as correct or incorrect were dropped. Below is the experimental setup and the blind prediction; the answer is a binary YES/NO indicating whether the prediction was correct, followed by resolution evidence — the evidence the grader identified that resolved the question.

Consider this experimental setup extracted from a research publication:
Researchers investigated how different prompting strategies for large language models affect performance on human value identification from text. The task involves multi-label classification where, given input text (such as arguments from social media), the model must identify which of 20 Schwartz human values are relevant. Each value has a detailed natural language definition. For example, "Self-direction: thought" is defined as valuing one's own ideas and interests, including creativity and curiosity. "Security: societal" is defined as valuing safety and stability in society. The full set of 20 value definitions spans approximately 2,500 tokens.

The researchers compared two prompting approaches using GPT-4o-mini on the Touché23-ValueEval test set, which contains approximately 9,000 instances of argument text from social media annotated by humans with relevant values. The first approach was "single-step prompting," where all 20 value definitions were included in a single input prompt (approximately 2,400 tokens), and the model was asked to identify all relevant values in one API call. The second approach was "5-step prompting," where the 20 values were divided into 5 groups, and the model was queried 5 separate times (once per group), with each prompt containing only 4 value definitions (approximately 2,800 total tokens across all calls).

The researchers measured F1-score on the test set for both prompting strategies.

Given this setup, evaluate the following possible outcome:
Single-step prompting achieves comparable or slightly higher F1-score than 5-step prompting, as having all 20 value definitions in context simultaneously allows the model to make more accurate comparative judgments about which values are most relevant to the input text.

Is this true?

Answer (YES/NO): YES